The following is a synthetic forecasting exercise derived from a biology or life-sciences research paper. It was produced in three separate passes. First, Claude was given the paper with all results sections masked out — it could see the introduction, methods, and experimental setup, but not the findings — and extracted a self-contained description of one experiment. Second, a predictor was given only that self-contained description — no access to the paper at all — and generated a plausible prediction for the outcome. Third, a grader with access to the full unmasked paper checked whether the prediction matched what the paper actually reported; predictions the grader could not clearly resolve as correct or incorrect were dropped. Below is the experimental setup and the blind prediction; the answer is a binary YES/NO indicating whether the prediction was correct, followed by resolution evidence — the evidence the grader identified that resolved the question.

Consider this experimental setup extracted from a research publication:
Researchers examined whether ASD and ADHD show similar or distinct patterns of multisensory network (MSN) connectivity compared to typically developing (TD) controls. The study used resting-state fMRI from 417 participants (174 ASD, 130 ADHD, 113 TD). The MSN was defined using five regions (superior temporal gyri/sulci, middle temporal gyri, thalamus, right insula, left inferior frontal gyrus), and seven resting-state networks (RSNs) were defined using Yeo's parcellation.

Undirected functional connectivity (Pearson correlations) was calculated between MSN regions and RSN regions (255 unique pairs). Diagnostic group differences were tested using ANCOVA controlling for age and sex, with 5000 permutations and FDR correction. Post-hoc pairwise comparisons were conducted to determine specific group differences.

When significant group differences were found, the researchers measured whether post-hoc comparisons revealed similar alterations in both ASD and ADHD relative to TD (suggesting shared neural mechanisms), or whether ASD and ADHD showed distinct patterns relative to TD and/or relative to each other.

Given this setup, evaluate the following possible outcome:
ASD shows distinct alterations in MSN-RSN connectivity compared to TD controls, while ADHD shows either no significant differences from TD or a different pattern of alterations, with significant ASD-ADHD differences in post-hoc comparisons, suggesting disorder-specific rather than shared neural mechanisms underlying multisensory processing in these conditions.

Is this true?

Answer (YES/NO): NO